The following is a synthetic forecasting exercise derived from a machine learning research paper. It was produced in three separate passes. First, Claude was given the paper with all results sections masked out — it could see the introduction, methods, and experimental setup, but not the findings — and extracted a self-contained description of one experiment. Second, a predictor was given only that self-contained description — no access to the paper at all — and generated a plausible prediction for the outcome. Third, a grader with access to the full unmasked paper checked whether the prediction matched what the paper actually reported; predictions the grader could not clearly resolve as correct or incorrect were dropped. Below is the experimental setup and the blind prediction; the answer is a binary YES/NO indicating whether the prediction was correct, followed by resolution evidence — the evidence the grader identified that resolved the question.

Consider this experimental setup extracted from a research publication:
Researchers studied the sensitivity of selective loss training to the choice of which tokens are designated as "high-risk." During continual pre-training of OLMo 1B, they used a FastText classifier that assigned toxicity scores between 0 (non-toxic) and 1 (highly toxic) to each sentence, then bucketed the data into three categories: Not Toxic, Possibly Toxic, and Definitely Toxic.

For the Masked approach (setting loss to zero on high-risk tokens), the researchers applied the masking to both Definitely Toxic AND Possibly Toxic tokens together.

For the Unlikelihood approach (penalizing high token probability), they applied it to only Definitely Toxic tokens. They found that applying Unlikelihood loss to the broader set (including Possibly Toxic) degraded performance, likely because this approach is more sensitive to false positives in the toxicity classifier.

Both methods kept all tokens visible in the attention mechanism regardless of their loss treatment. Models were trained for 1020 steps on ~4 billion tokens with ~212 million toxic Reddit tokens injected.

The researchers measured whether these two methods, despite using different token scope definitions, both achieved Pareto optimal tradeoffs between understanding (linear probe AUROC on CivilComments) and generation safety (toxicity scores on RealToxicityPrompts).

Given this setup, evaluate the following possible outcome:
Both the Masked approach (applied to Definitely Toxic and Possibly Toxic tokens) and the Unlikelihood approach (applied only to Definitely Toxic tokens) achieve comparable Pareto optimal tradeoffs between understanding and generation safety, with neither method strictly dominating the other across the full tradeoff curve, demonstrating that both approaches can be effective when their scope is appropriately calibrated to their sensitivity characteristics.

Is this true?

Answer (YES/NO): YES